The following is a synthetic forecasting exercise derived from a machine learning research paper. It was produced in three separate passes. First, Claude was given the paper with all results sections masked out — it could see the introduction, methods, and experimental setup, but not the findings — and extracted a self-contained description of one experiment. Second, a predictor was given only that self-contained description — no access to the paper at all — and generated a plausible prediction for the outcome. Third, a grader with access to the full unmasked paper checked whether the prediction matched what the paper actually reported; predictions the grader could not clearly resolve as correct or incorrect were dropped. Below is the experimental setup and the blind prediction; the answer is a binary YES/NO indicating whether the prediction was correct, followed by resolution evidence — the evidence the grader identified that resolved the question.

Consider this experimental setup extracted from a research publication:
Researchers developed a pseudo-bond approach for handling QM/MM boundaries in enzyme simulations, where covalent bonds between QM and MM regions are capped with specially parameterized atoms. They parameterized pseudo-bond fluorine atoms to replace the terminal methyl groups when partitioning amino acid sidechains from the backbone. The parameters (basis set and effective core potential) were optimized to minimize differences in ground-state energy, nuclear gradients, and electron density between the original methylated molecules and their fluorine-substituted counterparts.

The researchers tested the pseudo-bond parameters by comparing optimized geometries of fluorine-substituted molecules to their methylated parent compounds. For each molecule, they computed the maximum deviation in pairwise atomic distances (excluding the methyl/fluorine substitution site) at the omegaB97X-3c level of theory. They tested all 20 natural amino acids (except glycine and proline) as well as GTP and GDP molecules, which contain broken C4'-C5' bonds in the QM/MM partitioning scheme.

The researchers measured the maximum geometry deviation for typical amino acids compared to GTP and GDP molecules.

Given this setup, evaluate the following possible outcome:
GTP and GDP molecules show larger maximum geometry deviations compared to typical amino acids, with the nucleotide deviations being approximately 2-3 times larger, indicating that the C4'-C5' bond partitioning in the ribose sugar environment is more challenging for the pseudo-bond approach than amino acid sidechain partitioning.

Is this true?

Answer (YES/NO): NO